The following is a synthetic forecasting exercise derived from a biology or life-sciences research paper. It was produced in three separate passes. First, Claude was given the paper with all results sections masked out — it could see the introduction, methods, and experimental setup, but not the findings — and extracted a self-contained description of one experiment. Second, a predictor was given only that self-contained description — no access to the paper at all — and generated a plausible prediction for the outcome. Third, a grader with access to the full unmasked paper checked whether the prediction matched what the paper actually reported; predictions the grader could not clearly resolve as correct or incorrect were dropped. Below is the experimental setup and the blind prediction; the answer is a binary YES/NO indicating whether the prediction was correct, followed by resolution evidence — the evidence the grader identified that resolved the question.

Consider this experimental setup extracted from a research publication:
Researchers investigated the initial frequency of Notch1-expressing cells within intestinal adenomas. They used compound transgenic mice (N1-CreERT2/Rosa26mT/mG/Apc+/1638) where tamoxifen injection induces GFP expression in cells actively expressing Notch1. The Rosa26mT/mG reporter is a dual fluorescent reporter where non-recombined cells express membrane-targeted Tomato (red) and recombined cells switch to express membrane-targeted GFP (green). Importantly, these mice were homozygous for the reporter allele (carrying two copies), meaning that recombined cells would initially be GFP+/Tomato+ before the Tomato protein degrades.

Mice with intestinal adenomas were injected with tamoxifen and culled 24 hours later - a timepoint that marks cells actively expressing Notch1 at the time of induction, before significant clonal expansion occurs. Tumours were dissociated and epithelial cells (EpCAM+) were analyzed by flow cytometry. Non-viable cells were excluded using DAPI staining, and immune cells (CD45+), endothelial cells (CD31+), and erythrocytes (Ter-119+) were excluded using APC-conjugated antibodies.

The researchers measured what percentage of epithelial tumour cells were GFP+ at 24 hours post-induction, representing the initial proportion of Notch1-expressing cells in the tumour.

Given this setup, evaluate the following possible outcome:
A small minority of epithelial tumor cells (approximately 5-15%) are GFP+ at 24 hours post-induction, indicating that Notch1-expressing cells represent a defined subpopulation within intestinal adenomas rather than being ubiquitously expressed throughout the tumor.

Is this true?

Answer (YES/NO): NO